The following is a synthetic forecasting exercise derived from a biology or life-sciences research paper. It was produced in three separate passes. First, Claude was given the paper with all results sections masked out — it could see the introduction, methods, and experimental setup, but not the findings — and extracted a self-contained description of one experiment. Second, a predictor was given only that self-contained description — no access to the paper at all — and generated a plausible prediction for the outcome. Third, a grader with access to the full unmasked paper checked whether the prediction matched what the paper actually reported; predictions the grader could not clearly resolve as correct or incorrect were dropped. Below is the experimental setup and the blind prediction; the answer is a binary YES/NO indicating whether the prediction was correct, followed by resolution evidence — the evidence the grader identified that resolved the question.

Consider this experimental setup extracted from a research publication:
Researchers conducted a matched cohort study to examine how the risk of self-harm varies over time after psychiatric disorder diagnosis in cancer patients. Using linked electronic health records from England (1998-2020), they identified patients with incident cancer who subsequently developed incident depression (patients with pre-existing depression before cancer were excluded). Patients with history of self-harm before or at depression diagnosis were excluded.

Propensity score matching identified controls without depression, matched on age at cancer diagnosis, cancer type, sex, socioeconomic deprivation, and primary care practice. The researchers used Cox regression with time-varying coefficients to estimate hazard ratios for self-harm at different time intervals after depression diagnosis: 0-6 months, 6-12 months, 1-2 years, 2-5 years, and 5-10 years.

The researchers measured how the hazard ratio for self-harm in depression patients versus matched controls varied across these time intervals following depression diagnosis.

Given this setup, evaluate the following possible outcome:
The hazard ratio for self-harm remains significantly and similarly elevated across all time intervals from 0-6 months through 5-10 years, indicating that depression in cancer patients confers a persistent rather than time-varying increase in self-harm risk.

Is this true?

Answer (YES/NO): NO